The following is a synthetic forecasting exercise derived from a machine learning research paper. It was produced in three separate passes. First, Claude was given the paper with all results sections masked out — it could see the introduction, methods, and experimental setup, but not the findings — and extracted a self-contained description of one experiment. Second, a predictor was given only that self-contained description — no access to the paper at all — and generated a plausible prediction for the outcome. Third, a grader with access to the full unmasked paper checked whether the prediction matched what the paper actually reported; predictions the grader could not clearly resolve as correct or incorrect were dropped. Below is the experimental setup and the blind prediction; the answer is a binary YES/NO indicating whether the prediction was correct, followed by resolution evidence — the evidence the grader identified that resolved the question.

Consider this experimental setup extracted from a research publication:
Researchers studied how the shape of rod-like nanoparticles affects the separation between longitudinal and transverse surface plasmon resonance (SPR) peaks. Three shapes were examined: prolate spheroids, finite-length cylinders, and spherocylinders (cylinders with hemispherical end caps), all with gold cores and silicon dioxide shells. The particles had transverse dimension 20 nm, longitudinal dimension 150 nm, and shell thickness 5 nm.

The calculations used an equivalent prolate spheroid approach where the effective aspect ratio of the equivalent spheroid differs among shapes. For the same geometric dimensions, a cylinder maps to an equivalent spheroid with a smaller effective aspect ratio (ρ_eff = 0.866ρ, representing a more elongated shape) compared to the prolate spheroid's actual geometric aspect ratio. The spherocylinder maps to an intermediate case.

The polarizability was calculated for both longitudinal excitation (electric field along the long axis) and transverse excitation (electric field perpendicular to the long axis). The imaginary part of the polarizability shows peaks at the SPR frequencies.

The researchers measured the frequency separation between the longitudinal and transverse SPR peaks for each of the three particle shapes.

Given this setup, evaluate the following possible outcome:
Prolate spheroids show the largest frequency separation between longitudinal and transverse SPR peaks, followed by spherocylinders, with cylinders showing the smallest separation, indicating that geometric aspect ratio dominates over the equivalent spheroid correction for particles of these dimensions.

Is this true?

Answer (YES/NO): YES